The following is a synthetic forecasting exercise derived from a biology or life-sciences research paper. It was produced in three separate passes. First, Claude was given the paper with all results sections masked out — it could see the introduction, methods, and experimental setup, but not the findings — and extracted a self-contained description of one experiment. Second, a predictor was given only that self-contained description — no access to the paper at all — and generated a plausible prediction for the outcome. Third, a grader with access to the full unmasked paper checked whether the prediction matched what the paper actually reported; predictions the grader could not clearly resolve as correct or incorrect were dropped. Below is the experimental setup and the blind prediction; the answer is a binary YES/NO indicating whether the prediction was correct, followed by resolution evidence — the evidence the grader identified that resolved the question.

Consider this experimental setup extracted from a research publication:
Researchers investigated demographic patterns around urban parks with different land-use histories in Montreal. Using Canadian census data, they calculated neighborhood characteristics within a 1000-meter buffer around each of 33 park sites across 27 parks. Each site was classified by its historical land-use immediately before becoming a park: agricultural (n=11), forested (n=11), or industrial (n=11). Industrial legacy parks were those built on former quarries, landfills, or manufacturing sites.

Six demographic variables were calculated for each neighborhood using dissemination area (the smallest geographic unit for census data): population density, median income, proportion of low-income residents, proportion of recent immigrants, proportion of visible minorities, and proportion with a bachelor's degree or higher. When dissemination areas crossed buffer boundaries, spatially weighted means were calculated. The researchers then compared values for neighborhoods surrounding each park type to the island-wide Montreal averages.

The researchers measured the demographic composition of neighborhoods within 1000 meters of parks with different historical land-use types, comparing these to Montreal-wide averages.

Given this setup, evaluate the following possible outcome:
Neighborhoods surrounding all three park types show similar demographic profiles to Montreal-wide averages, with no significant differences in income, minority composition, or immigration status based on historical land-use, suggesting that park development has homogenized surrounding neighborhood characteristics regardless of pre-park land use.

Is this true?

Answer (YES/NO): NO